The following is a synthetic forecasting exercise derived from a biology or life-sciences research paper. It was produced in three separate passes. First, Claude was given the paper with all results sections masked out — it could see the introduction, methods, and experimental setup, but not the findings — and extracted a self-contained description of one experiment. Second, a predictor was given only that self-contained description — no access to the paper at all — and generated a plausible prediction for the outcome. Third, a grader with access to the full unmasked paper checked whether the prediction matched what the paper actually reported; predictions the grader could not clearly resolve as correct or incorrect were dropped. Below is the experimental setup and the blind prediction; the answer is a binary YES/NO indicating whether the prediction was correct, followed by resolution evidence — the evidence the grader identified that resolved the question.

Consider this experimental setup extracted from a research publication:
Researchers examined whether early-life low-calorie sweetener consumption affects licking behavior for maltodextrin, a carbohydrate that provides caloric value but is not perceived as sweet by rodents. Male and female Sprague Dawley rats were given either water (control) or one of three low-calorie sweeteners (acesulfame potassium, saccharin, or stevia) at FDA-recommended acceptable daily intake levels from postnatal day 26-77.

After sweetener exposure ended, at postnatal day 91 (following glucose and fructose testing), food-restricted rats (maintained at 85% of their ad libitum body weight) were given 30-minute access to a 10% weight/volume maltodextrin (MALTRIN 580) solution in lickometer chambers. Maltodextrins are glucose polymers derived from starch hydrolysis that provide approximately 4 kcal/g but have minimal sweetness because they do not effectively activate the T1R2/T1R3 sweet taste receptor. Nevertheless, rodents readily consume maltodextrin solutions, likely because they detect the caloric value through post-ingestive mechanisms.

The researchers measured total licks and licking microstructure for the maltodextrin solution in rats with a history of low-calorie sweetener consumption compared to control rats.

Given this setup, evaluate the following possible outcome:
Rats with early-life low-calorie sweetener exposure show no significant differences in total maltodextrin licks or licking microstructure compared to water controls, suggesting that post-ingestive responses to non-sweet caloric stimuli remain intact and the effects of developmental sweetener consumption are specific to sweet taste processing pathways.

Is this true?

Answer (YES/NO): NO